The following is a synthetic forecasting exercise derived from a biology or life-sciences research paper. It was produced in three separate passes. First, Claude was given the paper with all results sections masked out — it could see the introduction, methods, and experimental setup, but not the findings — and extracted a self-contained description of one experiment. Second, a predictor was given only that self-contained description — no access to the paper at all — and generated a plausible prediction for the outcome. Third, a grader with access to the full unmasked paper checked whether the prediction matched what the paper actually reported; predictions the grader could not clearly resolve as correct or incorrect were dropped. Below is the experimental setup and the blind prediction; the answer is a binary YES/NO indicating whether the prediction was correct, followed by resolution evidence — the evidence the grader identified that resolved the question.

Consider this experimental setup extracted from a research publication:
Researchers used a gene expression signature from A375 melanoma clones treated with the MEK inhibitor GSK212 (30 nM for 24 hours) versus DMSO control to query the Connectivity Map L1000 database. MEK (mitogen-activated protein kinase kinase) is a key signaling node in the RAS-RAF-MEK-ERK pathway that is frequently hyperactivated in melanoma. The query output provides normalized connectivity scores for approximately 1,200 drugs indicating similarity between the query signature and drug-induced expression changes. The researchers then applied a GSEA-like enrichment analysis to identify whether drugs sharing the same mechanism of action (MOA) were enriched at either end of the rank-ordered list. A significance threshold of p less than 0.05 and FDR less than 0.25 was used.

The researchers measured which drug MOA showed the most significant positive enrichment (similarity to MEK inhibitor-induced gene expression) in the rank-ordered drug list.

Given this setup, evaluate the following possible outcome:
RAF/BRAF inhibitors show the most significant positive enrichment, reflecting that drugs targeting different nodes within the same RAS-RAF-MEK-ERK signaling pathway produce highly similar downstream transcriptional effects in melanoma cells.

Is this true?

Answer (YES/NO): NO